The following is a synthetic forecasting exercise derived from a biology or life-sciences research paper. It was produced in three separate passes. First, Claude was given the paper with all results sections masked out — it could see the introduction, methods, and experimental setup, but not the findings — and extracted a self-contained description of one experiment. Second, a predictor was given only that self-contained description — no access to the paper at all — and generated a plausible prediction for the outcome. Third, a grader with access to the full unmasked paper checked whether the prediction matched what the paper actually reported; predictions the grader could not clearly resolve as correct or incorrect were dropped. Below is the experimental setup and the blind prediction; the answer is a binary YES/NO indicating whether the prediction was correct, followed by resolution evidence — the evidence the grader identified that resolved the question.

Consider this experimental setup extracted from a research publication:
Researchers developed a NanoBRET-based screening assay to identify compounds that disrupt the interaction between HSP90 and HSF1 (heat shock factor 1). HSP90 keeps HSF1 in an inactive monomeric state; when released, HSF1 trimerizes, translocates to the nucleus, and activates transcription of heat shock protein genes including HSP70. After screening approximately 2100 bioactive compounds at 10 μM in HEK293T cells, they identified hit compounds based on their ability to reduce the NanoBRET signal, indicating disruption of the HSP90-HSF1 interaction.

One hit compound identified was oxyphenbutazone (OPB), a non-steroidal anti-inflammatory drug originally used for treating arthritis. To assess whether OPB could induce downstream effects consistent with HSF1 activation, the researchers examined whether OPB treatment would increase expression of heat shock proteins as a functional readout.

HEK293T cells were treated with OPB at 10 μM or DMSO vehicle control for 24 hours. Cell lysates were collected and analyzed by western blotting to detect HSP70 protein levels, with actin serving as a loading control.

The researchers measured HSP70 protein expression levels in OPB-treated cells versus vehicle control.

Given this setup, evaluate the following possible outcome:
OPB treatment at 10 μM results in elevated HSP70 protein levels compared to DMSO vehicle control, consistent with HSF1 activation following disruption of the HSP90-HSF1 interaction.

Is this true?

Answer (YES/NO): NO